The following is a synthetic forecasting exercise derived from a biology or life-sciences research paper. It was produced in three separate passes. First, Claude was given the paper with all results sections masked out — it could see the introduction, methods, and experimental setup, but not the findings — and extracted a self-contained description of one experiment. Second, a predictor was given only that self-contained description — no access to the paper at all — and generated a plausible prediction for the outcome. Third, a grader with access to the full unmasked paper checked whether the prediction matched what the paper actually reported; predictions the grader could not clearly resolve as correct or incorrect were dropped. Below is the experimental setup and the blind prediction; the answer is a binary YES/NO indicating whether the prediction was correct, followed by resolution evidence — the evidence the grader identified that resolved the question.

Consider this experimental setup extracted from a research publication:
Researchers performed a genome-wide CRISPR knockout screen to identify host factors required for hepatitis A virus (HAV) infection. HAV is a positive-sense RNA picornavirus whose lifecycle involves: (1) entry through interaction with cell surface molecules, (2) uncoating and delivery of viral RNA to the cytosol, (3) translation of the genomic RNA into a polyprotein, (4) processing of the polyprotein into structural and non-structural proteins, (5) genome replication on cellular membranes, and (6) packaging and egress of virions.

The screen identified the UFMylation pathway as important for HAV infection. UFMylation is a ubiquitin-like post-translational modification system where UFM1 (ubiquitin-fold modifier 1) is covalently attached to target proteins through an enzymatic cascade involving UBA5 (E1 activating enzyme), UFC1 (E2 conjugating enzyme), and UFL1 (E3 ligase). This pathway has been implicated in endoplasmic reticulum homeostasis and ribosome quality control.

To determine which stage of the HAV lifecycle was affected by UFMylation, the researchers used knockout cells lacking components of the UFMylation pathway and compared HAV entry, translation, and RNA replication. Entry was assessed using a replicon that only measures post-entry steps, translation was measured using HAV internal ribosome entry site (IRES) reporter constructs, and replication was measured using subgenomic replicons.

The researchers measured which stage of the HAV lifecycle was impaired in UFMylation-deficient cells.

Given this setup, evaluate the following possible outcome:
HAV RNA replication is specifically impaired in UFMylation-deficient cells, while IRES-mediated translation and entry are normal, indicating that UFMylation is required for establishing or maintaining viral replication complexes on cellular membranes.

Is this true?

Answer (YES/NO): NO